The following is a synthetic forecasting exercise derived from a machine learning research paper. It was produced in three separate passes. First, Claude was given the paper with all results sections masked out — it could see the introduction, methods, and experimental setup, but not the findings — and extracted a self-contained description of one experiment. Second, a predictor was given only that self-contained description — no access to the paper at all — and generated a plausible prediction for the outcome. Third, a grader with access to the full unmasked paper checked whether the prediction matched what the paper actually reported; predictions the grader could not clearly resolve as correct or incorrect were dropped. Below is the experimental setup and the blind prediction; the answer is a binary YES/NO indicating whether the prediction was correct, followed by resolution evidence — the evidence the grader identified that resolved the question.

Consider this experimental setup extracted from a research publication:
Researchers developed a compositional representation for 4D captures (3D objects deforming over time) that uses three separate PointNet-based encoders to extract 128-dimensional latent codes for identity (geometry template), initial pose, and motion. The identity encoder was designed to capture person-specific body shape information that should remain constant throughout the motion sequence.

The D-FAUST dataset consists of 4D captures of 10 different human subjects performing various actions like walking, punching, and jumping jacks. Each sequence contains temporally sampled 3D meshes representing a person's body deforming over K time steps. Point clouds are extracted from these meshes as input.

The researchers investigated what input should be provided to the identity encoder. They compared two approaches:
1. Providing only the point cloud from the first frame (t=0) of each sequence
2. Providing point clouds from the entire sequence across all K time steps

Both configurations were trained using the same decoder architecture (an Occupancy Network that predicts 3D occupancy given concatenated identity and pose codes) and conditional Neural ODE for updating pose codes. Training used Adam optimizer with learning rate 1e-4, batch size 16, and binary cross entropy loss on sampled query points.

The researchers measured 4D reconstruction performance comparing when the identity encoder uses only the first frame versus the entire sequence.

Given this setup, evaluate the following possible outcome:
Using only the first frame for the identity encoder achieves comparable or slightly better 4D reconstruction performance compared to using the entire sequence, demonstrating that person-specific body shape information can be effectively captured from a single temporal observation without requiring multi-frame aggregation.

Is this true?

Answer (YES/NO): YES